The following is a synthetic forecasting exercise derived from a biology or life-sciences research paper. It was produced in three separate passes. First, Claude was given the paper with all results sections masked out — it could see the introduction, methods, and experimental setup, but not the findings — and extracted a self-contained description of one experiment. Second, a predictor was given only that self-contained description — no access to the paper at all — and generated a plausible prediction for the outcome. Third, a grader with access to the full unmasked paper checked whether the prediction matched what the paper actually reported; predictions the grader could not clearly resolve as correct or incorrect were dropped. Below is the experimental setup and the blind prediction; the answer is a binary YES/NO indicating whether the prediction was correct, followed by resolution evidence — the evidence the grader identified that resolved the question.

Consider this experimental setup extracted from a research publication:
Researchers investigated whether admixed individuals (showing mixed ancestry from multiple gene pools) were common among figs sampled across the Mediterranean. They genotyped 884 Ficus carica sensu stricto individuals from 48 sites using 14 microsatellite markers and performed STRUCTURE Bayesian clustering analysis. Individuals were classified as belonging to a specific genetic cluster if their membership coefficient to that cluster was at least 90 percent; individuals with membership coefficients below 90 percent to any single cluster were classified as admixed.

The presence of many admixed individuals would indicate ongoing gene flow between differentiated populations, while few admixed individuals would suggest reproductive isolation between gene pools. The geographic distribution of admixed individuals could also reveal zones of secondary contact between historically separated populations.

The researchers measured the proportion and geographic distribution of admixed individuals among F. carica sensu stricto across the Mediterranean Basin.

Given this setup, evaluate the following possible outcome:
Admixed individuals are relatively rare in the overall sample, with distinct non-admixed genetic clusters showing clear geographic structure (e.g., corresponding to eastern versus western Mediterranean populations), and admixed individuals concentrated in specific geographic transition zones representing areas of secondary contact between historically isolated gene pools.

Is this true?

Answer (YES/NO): NO